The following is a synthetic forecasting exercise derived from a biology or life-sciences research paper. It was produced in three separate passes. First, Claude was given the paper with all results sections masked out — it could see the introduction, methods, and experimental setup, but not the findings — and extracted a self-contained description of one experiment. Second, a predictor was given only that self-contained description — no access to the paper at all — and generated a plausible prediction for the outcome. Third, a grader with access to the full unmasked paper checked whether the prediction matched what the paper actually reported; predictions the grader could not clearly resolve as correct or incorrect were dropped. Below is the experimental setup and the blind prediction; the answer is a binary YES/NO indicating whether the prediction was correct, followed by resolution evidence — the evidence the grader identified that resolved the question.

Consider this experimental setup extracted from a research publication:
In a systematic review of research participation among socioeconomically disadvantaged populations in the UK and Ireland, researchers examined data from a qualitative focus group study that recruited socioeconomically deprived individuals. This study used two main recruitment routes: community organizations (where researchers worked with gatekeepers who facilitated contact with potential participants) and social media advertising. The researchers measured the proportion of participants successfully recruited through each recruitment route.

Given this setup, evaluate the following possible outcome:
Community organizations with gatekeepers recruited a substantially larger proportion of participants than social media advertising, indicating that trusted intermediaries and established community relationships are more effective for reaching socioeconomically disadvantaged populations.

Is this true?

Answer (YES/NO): YES